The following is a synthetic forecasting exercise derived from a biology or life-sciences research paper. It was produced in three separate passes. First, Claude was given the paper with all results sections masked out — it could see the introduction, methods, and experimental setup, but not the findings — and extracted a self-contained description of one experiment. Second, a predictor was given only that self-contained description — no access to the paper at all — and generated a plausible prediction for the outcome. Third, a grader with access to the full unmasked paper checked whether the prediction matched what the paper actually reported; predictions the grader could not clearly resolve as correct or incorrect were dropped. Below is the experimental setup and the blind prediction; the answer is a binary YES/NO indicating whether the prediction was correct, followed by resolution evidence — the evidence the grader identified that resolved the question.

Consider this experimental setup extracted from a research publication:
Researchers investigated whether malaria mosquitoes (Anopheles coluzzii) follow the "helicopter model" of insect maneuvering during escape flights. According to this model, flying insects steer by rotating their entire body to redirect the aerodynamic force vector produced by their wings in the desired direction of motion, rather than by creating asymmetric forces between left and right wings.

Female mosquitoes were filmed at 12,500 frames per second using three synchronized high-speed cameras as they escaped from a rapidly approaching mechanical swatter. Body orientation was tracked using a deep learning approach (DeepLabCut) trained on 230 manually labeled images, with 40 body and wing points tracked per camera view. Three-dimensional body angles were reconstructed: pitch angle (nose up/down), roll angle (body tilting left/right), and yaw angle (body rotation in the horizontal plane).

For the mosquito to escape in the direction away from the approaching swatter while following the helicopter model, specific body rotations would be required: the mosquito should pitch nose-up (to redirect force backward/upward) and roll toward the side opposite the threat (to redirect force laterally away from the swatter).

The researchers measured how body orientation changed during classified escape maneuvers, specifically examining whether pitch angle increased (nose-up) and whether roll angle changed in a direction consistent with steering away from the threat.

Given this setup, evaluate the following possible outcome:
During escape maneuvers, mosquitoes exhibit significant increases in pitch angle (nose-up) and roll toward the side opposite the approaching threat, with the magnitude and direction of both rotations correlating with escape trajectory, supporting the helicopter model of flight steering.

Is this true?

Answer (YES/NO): NO